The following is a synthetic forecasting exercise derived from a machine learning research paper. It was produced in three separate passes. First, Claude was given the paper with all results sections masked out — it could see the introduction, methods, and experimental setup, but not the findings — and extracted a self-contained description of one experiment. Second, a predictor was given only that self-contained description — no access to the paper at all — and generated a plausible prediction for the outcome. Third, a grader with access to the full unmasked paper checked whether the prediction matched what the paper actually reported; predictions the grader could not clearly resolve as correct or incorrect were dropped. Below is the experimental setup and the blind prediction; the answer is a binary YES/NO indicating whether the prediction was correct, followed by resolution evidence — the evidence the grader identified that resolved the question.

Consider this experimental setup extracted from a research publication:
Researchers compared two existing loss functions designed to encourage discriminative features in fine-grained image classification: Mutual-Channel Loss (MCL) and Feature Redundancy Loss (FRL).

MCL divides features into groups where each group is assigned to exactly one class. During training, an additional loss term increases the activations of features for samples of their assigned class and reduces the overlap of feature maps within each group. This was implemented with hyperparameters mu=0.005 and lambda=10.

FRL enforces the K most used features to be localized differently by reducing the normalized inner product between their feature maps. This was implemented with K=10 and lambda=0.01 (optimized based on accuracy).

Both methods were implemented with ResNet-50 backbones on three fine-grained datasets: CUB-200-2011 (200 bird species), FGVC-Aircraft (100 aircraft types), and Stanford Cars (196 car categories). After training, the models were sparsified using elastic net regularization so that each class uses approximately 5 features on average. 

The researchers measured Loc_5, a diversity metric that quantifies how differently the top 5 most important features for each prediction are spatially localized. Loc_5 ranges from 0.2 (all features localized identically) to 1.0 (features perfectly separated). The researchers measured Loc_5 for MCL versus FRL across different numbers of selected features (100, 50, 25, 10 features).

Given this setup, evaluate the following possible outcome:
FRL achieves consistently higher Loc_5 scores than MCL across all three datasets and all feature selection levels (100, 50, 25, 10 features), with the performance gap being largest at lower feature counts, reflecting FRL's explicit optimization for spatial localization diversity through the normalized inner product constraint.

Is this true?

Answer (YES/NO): NO